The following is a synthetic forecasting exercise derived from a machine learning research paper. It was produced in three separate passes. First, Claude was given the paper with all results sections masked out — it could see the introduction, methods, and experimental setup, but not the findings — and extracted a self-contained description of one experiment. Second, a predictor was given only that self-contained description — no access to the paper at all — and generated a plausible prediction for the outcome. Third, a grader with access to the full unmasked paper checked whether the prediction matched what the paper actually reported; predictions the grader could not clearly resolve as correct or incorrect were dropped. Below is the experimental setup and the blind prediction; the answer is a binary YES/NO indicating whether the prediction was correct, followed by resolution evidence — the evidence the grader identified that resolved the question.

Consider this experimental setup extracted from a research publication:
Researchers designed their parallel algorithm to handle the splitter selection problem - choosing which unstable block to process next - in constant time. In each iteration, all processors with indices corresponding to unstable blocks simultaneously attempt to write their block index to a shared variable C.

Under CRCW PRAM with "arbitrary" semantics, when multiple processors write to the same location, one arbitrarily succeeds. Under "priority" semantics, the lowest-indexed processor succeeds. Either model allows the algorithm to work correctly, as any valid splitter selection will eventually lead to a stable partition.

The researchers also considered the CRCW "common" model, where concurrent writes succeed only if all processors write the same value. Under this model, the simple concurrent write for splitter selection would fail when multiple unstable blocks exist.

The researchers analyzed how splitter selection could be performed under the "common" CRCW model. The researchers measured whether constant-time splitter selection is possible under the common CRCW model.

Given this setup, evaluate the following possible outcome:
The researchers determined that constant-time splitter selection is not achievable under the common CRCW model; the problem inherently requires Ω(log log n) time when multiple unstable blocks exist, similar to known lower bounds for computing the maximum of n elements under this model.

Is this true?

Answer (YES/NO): NO